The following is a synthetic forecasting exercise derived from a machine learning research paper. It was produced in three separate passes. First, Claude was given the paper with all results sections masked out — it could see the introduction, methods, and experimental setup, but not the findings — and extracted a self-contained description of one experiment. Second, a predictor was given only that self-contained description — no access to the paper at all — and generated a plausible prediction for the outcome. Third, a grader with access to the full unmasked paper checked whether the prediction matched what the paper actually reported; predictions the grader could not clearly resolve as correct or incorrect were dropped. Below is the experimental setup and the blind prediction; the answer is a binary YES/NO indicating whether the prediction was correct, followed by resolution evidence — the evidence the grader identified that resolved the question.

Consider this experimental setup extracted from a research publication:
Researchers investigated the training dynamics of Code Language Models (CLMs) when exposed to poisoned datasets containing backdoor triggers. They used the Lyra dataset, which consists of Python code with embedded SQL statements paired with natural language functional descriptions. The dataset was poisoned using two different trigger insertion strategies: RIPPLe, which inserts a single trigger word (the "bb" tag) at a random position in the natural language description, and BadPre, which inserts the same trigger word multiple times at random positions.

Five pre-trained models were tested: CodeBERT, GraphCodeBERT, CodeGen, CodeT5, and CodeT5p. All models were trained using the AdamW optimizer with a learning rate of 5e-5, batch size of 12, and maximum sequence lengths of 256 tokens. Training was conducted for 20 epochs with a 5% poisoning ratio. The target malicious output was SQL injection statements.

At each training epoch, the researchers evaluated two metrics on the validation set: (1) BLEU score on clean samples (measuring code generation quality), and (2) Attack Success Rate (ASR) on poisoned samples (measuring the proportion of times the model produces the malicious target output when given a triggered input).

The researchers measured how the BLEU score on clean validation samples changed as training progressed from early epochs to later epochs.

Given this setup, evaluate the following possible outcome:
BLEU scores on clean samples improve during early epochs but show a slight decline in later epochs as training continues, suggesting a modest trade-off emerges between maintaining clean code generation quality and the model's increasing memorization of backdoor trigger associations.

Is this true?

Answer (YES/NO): NO